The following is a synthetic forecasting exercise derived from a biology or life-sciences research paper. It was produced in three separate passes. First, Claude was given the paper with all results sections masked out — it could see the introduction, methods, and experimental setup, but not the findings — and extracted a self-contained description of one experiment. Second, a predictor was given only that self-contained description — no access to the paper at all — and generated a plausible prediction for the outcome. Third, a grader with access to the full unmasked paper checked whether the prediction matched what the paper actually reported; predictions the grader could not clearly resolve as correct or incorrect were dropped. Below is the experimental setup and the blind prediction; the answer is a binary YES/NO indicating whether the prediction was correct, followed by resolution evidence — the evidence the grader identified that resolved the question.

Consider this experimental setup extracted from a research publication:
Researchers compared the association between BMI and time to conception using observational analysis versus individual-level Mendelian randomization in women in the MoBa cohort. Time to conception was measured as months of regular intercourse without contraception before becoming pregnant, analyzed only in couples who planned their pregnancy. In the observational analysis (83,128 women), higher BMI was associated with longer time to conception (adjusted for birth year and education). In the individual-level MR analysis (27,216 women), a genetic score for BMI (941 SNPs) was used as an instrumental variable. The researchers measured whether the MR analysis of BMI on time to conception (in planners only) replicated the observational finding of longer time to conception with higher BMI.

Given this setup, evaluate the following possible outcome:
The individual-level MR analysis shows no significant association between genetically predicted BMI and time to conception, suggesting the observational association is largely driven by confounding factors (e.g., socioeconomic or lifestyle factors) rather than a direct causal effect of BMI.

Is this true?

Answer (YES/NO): YES